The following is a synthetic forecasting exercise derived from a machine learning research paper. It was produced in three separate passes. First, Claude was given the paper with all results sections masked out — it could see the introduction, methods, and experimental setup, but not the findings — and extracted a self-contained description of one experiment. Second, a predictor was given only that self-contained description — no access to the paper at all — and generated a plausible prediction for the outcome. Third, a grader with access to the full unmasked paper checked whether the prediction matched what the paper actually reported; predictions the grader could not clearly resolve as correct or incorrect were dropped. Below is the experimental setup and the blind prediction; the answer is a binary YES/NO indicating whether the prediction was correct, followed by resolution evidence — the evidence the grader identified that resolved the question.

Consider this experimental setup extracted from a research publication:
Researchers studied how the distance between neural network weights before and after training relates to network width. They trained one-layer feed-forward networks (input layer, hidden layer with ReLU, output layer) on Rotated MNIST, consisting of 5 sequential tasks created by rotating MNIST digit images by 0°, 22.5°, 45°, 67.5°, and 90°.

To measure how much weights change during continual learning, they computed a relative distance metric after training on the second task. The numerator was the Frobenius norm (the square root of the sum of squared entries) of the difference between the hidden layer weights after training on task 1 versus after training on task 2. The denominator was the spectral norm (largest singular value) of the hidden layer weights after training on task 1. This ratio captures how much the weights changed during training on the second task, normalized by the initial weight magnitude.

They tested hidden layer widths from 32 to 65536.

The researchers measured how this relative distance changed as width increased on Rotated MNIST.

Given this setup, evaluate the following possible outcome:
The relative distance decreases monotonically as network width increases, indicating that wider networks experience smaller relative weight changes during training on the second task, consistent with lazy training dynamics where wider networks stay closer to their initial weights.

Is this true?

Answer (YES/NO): YES